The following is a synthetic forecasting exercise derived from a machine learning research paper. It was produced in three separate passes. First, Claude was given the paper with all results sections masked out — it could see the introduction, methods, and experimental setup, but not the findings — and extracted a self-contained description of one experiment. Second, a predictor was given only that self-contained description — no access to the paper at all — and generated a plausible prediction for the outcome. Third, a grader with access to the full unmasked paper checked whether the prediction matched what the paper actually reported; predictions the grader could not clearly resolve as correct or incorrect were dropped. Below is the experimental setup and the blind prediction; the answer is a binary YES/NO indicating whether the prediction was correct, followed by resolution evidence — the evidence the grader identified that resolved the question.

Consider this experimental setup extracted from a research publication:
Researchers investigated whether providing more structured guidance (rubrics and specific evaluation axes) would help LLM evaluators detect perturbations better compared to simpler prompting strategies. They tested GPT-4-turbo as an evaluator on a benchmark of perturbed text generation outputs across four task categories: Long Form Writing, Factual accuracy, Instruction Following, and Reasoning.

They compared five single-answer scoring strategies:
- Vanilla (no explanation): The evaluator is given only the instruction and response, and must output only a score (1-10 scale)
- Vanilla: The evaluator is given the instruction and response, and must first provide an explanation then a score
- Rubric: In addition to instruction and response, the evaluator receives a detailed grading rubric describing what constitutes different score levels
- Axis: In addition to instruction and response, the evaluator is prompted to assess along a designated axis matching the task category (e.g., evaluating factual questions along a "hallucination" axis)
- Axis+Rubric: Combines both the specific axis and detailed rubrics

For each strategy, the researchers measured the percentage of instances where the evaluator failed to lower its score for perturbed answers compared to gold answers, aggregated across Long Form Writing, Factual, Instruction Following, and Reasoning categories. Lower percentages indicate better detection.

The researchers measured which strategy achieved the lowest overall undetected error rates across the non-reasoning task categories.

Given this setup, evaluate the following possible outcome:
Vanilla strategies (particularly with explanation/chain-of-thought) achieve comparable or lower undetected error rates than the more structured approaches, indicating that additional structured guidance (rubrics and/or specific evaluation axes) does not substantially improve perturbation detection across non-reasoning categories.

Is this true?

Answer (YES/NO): YES